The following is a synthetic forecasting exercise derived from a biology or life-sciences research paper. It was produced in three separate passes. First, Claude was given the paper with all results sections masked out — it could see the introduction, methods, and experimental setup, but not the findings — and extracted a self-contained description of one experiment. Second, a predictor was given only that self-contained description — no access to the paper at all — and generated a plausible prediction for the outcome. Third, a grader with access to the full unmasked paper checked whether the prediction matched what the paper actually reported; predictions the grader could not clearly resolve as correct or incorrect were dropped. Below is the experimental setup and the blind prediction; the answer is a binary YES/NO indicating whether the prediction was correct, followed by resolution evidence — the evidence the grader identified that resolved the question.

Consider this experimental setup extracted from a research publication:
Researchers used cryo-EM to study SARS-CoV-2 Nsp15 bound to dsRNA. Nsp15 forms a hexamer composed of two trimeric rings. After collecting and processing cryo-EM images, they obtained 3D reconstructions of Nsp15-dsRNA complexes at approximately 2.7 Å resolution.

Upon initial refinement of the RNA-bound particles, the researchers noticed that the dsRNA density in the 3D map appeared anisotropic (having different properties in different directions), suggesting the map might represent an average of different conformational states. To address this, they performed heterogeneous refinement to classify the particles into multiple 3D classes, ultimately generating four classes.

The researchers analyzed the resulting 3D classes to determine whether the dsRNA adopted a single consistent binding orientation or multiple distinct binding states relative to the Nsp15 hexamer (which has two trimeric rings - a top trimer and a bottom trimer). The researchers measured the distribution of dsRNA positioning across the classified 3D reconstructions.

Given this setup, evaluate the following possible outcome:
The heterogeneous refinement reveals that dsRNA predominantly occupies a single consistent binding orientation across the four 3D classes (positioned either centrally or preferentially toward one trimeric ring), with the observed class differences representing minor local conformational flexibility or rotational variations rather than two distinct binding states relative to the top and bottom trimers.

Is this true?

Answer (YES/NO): NO